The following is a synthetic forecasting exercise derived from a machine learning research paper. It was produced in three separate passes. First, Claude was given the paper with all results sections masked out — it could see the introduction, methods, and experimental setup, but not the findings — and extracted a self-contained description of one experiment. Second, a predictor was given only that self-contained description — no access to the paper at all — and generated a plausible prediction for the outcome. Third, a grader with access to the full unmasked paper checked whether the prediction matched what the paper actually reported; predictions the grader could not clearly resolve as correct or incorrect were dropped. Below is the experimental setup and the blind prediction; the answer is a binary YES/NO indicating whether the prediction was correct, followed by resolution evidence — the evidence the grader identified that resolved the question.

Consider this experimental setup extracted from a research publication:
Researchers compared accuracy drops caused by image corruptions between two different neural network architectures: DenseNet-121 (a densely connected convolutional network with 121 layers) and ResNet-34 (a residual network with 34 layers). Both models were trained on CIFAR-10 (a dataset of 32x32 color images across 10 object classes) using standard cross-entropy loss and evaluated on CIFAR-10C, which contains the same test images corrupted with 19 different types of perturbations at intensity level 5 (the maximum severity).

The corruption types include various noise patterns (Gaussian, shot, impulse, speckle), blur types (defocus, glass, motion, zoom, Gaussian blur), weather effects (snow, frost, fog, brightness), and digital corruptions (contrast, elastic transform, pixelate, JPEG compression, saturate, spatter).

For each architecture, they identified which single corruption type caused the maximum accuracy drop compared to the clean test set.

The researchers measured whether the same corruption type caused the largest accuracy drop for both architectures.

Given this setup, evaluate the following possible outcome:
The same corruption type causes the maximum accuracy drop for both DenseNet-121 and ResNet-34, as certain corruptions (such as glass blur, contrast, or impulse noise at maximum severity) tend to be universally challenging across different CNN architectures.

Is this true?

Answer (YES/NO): NO